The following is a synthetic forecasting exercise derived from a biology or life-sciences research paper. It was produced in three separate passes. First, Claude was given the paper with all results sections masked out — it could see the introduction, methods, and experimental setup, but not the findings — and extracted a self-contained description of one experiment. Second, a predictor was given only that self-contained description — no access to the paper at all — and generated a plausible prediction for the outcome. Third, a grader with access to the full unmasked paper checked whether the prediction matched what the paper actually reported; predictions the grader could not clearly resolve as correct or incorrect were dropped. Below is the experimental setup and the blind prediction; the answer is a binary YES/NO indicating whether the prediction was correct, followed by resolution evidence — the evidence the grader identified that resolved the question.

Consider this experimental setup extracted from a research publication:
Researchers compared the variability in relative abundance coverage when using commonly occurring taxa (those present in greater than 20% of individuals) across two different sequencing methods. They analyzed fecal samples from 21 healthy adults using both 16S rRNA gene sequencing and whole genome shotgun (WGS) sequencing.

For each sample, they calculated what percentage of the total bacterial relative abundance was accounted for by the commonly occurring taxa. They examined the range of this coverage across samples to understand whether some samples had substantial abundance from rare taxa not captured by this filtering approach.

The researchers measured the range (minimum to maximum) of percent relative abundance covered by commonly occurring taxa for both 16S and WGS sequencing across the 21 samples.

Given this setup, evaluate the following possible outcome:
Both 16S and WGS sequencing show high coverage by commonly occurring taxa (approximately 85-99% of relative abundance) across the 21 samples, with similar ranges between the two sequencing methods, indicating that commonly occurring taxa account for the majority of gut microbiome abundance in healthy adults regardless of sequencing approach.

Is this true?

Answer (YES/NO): NO